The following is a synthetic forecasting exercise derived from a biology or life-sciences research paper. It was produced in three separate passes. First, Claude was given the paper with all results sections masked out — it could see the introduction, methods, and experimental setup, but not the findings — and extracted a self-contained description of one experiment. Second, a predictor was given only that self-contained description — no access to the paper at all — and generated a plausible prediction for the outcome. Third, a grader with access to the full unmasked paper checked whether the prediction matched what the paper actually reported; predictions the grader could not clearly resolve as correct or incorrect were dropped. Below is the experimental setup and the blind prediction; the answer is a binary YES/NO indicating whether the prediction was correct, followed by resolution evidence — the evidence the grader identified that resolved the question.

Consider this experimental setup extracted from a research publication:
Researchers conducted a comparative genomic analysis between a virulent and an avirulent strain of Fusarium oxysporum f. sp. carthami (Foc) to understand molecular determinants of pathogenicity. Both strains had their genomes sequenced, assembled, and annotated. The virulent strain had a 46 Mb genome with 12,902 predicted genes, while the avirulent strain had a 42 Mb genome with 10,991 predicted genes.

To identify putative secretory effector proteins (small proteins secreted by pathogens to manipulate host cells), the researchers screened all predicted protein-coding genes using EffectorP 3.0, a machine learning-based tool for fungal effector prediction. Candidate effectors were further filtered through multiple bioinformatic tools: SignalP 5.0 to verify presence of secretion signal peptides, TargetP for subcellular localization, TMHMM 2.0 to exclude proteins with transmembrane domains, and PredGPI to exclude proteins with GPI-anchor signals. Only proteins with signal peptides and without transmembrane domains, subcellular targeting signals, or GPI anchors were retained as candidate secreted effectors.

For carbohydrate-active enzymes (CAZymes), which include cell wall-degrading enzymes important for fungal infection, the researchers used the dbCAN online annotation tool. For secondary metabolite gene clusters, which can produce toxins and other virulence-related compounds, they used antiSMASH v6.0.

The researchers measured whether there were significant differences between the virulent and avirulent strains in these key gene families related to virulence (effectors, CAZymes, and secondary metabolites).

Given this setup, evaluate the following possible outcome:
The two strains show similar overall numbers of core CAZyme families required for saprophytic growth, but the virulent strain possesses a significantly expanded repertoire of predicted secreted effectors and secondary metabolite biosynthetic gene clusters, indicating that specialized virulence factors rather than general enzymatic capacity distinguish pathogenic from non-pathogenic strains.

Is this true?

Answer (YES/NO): NO